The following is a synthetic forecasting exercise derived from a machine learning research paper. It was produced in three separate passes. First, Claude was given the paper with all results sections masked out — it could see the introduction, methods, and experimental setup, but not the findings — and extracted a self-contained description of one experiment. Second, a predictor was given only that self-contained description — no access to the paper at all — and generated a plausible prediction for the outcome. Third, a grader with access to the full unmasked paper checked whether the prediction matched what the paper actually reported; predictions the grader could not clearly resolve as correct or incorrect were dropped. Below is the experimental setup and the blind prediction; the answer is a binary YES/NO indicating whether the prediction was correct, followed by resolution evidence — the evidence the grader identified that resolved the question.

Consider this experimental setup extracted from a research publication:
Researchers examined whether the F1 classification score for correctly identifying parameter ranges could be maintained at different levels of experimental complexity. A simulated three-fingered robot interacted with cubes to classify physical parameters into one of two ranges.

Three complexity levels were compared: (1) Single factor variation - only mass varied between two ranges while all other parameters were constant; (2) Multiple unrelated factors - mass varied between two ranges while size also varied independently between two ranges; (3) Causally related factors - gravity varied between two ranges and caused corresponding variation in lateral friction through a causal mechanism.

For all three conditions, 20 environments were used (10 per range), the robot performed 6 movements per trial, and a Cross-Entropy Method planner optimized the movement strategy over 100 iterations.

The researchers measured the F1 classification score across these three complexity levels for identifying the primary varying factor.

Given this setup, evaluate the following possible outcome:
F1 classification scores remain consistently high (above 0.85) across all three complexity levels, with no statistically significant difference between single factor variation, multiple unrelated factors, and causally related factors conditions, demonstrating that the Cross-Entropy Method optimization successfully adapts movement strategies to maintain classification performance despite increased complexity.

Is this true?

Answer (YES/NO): NO